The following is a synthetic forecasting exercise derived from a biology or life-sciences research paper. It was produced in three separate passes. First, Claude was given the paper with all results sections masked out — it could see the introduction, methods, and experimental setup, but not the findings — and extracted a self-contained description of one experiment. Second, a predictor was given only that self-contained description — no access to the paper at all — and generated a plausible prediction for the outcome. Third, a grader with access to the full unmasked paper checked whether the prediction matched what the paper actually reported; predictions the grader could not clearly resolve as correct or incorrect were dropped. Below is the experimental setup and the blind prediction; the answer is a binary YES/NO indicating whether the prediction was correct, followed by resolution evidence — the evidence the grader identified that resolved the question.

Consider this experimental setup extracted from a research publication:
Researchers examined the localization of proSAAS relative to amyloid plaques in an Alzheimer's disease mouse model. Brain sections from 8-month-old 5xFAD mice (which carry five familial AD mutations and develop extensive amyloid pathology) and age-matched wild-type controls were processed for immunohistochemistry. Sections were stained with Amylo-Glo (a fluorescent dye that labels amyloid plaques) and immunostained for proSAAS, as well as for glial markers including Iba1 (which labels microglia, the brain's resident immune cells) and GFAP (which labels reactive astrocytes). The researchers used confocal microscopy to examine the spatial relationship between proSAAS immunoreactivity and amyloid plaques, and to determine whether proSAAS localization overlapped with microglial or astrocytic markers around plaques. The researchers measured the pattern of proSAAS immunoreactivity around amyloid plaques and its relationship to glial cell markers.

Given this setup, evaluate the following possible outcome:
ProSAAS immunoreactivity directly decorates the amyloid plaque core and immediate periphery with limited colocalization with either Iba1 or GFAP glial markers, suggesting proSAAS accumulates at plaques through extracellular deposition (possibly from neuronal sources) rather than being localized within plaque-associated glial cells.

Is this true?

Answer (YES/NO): NO